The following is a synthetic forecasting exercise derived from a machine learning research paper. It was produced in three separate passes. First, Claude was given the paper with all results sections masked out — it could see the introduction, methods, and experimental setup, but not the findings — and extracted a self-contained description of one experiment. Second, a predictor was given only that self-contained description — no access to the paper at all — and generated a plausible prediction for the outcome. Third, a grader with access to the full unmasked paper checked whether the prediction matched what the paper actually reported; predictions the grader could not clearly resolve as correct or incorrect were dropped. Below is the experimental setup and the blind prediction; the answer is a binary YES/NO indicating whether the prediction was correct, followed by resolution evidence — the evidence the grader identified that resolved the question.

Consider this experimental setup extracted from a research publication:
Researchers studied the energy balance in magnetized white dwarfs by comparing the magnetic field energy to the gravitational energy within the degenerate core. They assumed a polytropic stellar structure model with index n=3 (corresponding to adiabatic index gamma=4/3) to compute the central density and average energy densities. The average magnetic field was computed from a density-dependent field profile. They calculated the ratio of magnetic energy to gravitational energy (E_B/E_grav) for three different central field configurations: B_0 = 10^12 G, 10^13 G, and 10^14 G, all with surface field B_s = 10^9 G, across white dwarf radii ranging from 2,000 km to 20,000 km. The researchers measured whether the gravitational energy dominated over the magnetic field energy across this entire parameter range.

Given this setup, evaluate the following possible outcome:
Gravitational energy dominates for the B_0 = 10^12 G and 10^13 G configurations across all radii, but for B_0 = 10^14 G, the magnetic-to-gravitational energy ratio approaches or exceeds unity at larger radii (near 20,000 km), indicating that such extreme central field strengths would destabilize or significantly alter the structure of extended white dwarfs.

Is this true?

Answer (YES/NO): NO